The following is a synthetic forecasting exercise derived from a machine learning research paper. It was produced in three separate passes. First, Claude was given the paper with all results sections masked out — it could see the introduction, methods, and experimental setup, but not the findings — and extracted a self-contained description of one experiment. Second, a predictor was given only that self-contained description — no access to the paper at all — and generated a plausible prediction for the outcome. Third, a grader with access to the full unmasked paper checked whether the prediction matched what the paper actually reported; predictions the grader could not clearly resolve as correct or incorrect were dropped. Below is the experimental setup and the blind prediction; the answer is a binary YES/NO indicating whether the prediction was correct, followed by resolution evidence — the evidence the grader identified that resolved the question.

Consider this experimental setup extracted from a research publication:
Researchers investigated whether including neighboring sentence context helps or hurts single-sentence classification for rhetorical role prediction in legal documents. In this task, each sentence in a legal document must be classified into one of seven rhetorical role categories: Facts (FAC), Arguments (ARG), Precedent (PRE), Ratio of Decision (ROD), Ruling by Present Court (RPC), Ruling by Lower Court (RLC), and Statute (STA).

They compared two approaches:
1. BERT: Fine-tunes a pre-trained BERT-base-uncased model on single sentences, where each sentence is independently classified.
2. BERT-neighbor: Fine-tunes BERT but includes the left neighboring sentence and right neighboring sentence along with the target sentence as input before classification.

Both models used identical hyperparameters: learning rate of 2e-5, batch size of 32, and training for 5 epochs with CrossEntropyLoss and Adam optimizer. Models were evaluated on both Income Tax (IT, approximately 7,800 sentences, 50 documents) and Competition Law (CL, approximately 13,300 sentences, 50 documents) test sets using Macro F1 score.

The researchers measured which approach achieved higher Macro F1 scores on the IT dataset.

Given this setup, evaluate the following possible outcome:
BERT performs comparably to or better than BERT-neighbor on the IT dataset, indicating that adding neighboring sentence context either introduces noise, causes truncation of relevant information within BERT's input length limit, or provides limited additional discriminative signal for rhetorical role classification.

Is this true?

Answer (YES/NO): YES